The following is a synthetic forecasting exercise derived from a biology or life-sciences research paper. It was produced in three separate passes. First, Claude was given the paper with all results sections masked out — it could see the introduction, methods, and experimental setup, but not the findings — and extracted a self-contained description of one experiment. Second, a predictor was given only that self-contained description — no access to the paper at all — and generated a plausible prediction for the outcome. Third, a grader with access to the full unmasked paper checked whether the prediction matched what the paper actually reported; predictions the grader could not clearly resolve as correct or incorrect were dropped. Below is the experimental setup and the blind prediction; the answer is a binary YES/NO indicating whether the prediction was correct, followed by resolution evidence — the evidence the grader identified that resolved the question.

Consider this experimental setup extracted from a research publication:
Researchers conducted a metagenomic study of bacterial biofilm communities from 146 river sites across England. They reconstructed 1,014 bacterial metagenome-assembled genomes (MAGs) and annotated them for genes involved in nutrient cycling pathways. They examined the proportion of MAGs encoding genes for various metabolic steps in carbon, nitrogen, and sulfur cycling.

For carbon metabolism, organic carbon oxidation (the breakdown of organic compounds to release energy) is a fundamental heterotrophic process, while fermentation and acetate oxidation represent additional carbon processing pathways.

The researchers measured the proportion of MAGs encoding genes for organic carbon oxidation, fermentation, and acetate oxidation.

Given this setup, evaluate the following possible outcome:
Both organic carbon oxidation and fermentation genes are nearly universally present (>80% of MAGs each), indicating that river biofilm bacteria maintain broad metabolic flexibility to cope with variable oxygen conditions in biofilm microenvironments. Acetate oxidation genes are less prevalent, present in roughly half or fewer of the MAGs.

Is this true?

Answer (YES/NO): NO